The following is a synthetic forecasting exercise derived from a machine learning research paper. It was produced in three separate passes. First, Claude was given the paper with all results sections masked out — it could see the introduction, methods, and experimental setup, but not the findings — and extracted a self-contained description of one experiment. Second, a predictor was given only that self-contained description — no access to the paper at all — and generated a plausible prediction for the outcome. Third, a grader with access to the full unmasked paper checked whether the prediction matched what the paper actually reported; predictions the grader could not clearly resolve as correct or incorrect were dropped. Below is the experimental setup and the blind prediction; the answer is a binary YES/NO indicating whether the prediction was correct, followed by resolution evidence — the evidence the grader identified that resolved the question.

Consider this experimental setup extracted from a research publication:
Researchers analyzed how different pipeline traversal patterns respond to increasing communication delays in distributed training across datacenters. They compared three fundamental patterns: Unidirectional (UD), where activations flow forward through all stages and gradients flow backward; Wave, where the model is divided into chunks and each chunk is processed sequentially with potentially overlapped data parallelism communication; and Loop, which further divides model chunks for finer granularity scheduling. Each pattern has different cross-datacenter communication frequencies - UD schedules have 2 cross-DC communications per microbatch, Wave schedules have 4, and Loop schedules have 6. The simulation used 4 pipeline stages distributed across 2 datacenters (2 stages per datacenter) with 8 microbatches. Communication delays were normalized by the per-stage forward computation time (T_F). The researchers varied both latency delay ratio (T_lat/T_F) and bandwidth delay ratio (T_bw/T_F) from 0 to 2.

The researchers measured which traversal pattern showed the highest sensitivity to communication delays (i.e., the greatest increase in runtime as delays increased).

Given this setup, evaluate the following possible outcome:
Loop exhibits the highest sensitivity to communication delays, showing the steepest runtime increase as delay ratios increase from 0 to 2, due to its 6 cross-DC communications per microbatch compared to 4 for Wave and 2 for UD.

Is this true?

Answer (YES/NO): YES